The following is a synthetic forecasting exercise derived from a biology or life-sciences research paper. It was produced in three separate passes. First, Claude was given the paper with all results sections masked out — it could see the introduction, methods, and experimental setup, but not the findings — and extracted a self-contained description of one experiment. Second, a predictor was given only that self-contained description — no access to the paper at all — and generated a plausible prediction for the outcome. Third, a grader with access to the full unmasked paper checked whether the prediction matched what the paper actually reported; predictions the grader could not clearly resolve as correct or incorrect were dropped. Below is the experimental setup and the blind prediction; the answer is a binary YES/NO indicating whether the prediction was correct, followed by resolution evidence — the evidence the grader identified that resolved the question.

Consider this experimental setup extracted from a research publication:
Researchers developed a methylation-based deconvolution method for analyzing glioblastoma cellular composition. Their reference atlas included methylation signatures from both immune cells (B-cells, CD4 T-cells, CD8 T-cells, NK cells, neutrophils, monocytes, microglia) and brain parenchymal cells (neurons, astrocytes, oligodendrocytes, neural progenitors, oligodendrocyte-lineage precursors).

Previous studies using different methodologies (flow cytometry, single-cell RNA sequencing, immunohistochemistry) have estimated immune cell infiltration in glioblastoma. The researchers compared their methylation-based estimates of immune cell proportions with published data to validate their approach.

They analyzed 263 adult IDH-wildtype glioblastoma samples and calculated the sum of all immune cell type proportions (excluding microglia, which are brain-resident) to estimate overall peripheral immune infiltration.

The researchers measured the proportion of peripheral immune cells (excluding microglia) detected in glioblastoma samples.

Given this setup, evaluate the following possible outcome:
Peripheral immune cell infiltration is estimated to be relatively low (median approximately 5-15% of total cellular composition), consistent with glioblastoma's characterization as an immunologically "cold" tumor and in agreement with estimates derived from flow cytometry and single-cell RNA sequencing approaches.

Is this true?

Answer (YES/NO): NO